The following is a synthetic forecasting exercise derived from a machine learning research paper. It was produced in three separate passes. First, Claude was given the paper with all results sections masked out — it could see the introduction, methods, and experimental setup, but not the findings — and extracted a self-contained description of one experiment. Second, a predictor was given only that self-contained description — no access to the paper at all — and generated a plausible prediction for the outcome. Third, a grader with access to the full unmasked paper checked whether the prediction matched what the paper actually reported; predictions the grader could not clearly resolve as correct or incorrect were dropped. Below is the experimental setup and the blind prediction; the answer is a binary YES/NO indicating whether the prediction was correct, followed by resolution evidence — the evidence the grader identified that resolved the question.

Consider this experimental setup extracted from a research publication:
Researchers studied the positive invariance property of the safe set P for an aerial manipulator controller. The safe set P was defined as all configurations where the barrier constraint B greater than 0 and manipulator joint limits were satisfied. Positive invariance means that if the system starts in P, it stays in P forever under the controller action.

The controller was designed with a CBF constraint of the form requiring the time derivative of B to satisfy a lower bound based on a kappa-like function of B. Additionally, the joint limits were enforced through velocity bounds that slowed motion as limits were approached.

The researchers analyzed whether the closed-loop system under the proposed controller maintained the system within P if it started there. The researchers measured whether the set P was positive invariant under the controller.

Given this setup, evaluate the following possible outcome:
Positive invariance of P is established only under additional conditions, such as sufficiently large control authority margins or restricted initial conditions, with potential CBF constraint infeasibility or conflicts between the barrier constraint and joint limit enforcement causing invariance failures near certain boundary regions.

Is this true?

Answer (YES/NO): NO